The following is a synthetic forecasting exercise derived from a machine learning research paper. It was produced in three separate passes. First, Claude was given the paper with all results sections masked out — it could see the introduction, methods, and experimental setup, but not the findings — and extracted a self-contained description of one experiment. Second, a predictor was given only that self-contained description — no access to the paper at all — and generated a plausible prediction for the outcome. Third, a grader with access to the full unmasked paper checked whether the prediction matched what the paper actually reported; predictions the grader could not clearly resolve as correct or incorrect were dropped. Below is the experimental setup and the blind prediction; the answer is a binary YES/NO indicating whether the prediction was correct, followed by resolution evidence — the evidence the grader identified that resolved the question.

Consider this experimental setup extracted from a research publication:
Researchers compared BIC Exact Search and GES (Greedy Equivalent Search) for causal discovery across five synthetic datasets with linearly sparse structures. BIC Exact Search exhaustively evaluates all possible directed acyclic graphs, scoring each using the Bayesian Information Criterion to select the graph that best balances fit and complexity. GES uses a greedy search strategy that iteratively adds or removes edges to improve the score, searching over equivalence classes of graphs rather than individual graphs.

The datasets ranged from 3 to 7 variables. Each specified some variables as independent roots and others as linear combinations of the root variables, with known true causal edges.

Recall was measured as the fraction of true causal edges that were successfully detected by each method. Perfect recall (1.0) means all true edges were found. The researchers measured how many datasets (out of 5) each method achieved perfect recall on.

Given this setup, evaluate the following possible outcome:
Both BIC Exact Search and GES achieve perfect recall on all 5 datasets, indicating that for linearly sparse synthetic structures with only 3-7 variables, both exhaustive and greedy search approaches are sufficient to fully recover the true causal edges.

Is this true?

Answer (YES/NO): NO